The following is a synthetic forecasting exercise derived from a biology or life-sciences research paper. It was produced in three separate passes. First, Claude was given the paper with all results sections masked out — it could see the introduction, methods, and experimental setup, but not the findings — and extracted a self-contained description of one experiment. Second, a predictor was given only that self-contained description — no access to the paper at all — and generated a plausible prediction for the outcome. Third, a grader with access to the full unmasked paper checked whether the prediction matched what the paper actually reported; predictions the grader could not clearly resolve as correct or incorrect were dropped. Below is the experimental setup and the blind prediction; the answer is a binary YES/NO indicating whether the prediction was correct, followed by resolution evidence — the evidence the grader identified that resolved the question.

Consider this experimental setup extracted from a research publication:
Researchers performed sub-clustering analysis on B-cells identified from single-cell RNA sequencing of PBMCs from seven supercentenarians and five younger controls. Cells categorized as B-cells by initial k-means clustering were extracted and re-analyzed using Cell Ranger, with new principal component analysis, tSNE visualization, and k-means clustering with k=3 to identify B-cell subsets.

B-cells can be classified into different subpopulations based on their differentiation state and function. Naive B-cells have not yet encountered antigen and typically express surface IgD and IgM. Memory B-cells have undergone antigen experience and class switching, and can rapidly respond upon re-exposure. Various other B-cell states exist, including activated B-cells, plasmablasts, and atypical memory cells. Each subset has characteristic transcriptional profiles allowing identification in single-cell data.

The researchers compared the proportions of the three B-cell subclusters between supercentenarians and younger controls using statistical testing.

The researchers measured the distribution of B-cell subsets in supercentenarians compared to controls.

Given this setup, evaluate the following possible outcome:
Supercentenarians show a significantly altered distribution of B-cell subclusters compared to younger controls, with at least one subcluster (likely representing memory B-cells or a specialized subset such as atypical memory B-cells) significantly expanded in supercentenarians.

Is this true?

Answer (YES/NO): NO